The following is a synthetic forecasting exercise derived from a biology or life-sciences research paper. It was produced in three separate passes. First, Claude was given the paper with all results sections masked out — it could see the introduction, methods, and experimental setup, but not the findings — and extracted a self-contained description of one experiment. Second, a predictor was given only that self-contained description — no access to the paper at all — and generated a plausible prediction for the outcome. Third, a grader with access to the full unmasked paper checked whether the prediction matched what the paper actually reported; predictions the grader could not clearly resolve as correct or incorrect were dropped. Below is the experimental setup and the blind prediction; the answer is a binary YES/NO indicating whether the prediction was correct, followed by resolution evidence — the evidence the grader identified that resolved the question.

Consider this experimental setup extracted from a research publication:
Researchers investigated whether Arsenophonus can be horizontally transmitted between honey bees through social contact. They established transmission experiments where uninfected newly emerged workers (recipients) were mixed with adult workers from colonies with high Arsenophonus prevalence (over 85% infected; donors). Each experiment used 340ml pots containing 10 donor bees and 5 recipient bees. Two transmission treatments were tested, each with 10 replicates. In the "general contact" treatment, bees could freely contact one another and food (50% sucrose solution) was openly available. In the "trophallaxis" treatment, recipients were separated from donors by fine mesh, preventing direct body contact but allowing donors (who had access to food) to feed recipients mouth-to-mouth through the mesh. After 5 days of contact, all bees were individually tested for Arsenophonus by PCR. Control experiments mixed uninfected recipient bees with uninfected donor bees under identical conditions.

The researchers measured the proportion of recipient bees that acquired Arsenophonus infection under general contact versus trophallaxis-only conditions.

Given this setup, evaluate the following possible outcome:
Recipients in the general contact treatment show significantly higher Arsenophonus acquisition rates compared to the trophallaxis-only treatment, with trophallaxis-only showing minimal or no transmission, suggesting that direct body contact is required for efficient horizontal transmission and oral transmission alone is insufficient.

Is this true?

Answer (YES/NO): NO